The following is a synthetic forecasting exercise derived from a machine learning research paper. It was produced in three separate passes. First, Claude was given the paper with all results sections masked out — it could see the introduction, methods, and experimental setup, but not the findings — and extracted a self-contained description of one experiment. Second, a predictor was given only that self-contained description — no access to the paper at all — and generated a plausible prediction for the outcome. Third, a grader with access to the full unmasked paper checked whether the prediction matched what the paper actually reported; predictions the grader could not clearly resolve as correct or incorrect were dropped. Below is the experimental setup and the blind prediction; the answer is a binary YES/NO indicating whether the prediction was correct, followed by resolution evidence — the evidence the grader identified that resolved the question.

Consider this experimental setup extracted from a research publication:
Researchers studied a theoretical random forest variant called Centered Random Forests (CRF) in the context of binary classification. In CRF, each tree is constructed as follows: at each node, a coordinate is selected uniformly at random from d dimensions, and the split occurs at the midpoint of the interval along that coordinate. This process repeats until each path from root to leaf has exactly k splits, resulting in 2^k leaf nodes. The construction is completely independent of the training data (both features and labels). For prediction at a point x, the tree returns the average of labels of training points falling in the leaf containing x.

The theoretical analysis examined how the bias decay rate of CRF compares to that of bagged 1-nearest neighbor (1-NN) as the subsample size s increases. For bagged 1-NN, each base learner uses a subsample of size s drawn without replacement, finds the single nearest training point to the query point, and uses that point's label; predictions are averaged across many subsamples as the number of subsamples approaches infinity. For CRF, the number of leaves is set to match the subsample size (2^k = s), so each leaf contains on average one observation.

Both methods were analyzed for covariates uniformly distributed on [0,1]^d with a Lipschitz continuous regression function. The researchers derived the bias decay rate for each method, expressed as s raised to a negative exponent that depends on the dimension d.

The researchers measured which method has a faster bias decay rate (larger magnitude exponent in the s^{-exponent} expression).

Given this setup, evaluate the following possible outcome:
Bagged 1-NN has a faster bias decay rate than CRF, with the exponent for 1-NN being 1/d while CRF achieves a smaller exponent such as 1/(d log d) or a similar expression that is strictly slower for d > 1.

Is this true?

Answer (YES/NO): NO